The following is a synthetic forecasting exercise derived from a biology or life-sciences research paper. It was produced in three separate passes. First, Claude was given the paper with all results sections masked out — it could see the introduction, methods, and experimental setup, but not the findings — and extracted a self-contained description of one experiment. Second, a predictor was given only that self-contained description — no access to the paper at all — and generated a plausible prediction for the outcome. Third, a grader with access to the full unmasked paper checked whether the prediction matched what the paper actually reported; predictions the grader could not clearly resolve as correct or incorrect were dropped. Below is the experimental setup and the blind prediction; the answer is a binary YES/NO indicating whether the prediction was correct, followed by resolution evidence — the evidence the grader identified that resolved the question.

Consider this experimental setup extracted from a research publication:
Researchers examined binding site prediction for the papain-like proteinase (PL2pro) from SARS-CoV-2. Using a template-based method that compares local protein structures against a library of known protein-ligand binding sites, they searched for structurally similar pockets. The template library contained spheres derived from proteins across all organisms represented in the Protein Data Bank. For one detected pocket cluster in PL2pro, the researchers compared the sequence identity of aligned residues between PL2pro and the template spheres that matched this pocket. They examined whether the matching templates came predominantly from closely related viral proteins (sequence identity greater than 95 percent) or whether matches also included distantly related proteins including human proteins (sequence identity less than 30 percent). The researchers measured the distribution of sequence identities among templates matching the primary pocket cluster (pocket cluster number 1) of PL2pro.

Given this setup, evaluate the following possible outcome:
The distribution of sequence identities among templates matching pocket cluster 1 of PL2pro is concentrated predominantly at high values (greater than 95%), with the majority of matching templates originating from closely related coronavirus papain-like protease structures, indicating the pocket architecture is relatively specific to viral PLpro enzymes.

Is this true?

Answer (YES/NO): NO